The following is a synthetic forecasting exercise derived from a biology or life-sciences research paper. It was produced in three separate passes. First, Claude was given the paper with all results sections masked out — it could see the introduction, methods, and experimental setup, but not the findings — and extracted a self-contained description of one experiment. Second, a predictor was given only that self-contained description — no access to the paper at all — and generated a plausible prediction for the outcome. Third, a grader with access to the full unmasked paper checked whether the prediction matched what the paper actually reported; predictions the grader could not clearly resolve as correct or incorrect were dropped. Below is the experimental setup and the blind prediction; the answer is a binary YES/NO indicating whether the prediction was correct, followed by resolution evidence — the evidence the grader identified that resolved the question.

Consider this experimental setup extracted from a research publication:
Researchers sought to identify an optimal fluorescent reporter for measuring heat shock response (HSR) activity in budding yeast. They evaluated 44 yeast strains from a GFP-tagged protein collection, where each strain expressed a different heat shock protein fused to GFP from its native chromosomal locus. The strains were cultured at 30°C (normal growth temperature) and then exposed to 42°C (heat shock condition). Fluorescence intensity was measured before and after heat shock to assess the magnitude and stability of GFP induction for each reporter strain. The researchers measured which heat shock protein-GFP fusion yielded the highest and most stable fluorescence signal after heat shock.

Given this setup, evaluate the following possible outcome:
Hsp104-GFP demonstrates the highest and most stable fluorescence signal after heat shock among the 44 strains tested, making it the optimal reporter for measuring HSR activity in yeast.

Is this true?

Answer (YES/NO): NO